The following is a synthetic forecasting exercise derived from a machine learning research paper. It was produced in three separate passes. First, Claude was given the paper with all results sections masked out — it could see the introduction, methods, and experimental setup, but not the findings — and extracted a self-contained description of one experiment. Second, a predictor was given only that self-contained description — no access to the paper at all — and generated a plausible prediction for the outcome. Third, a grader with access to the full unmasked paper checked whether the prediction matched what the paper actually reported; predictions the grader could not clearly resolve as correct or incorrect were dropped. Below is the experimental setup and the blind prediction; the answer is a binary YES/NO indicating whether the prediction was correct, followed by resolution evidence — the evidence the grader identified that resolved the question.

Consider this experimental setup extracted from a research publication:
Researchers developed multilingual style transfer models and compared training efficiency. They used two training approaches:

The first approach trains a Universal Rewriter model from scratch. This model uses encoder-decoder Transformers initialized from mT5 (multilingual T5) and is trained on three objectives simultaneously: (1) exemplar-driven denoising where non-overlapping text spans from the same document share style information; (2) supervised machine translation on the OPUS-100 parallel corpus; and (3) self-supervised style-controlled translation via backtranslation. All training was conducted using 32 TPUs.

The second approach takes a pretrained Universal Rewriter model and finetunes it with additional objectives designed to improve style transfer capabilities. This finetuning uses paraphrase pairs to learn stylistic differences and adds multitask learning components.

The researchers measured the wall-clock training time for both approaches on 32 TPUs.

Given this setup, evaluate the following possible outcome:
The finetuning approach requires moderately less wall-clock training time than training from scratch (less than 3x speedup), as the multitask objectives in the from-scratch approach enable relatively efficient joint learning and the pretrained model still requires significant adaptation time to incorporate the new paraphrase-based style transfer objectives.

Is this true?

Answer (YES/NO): NO